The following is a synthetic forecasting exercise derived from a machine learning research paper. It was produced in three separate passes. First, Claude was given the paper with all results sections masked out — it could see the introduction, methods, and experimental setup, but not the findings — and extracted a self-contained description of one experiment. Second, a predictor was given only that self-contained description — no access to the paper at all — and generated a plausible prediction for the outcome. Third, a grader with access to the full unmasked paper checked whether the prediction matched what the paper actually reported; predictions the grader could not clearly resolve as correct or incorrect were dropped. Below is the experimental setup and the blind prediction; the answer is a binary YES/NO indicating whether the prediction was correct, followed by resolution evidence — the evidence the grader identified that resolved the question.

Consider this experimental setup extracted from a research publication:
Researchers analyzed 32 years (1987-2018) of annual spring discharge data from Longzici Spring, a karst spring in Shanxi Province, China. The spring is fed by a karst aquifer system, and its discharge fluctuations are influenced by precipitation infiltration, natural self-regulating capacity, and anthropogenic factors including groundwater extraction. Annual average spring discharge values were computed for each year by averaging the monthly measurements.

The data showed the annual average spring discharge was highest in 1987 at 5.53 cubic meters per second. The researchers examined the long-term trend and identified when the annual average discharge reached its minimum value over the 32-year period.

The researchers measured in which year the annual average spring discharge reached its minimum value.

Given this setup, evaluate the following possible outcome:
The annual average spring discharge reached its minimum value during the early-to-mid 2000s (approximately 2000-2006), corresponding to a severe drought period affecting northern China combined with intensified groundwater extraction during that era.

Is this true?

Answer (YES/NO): YES